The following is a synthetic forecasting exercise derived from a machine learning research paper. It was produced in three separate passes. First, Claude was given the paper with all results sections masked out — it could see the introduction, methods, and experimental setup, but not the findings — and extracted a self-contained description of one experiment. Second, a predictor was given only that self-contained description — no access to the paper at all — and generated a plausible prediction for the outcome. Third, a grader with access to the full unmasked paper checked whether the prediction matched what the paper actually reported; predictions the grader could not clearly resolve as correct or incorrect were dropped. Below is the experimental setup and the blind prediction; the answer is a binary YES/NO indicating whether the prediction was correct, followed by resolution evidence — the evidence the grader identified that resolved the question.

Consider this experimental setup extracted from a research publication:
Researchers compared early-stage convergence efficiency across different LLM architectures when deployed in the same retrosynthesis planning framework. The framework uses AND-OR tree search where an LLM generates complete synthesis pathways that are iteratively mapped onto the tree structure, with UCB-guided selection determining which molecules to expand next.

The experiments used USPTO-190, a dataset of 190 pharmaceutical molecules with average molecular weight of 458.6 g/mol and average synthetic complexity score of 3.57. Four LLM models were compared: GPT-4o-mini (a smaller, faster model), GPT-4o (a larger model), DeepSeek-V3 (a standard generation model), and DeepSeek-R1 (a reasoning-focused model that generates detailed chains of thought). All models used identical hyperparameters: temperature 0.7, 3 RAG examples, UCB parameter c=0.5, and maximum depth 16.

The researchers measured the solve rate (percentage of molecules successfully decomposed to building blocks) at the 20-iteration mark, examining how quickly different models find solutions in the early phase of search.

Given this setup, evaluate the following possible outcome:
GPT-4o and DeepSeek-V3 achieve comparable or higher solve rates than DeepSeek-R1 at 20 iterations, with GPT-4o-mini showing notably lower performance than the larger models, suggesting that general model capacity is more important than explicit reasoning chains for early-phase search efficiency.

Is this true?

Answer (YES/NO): NO